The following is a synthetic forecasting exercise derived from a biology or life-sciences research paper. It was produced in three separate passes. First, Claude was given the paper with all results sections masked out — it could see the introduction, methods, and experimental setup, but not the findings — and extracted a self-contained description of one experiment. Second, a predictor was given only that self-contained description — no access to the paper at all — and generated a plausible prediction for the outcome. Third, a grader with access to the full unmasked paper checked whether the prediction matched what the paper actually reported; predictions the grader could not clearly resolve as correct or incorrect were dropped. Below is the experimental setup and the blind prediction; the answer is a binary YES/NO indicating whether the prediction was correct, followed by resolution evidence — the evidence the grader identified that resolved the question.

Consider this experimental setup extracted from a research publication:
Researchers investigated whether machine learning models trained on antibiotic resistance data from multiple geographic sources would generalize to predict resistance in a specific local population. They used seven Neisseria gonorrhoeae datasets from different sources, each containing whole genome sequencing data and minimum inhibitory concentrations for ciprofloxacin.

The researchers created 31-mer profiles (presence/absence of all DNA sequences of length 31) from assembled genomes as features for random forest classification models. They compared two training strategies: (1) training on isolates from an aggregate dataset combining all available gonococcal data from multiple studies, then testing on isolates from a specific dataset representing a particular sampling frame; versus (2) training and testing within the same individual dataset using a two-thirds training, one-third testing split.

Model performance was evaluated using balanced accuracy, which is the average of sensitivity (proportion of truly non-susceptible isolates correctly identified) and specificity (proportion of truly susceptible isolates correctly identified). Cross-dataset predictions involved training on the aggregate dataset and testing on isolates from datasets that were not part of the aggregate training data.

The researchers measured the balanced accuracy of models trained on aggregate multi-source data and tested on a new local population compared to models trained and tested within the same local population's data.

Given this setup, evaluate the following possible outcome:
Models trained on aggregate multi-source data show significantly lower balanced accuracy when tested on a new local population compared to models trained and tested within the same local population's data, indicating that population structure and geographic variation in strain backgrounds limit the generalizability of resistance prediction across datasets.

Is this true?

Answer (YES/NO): NO